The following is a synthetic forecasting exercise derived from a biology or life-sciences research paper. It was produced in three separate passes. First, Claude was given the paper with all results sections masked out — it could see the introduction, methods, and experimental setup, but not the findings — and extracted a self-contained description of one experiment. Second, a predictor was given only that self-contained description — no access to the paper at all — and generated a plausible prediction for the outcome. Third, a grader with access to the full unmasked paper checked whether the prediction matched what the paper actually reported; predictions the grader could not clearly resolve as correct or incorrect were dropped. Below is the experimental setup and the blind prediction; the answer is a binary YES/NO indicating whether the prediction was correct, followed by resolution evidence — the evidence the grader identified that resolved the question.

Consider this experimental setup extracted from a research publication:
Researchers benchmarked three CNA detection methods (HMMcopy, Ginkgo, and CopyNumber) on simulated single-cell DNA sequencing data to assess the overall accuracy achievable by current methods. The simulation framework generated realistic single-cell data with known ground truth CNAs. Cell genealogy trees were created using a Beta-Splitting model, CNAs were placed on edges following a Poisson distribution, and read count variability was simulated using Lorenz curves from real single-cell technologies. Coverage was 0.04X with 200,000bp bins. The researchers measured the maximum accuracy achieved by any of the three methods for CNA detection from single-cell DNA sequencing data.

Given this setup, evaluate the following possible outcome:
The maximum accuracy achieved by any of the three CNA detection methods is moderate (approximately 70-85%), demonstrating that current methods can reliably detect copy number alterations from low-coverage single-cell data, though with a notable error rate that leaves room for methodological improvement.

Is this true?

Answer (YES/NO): YES